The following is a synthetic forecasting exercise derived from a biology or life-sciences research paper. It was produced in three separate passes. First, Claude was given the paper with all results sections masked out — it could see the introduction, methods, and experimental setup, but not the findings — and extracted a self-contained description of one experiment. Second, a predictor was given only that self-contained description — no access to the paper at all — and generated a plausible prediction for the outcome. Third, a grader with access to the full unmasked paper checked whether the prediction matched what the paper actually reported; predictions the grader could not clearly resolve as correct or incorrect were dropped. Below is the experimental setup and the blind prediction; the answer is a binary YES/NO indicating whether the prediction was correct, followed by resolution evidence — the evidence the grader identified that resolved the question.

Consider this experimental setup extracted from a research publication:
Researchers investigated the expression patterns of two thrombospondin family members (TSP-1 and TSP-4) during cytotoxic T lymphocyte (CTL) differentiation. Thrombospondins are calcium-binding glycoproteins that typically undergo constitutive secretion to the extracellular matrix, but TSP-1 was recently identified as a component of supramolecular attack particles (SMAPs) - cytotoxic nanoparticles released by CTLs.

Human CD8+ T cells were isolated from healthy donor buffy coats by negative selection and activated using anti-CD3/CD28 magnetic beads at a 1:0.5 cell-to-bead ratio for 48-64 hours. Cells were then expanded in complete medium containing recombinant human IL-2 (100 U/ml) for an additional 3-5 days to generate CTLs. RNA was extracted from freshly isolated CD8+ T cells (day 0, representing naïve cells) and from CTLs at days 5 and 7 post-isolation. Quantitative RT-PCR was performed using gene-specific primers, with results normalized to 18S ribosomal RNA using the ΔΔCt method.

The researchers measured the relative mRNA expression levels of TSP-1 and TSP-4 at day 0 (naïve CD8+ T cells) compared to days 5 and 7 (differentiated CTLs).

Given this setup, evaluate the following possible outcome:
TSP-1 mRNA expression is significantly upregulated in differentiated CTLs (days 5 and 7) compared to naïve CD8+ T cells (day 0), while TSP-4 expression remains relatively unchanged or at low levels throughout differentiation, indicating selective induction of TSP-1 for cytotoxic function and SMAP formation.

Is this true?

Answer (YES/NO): NO